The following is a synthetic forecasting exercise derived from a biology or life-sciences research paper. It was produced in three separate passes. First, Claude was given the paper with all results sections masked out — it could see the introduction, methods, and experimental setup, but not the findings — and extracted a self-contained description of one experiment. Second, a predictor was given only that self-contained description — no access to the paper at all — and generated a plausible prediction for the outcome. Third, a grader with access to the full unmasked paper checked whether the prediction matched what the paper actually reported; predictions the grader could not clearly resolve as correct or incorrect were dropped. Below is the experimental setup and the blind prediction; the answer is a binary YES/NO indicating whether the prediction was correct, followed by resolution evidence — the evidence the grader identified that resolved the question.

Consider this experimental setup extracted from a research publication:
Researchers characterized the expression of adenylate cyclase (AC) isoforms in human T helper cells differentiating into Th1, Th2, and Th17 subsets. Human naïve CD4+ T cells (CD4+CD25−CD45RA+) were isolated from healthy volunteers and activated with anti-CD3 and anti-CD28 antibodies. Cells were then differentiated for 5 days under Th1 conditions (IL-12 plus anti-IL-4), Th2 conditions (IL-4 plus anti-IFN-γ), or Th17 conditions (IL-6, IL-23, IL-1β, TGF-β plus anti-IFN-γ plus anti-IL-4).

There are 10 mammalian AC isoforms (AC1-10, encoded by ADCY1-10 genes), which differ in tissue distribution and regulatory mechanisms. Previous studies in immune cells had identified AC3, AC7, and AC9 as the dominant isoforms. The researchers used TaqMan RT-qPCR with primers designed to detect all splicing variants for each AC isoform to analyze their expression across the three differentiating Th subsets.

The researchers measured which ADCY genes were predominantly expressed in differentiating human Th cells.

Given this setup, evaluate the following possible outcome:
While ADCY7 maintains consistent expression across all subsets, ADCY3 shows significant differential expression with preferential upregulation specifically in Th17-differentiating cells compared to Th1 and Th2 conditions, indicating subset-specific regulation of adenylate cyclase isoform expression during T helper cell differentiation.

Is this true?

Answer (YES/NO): NO